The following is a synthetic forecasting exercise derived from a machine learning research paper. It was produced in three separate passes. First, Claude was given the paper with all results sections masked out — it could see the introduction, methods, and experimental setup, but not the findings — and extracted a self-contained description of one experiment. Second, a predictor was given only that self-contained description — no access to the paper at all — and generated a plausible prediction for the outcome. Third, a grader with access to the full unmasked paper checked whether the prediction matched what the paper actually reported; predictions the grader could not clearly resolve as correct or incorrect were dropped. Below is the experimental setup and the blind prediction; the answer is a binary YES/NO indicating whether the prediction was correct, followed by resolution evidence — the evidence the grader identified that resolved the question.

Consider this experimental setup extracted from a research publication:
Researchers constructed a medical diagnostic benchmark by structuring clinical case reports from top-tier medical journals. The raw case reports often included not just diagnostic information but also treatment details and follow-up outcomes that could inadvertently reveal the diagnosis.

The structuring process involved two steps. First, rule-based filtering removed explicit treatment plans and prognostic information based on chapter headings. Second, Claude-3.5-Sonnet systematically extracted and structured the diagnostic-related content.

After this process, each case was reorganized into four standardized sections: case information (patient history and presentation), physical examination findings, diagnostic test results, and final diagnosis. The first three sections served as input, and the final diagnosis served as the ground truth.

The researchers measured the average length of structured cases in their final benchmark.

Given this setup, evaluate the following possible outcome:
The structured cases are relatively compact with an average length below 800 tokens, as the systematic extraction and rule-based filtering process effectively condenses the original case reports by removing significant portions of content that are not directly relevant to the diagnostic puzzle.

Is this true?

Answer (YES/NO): YES